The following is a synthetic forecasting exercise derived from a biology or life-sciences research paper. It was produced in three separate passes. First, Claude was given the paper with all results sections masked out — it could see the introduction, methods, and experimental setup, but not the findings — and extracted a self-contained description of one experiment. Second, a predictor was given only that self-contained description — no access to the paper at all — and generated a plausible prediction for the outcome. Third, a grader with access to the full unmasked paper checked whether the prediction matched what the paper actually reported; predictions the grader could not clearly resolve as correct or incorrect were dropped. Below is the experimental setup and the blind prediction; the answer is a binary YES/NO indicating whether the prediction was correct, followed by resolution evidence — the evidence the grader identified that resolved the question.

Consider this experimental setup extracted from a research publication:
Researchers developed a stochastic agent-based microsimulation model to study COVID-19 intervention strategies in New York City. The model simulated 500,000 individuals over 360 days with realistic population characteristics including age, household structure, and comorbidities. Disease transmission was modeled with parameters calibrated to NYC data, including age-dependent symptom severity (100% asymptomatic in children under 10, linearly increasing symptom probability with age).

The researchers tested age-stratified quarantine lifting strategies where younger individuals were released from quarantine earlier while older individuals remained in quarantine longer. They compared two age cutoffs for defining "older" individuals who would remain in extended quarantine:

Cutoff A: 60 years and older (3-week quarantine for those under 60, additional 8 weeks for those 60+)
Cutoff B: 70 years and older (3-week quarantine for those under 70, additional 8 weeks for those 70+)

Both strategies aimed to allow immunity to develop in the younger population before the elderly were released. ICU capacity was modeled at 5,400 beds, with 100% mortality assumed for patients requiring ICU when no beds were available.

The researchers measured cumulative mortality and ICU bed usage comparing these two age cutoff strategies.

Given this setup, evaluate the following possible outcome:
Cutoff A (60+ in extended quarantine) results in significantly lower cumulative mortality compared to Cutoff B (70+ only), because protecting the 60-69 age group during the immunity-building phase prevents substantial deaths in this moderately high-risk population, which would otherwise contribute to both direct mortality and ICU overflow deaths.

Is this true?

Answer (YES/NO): NO